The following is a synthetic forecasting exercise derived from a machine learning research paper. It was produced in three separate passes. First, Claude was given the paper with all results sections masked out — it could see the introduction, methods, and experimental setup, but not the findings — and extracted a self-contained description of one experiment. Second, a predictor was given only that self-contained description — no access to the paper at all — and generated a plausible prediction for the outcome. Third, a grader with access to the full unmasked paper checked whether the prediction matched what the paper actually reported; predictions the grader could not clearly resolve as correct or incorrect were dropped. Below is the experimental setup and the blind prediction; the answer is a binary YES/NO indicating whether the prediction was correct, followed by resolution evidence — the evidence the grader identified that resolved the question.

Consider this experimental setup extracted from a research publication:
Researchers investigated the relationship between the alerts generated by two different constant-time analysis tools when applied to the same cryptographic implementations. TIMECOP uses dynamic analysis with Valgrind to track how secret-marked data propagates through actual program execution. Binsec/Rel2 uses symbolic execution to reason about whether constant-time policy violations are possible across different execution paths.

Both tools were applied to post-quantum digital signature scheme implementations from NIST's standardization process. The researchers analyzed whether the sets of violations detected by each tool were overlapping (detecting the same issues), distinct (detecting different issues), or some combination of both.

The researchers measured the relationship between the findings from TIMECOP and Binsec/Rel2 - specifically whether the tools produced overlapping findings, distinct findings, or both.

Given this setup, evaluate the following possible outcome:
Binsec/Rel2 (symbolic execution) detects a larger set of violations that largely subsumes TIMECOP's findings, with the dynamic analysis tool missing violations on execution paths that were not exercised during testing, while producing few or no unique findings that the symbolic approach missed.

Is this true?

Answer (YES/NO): NO